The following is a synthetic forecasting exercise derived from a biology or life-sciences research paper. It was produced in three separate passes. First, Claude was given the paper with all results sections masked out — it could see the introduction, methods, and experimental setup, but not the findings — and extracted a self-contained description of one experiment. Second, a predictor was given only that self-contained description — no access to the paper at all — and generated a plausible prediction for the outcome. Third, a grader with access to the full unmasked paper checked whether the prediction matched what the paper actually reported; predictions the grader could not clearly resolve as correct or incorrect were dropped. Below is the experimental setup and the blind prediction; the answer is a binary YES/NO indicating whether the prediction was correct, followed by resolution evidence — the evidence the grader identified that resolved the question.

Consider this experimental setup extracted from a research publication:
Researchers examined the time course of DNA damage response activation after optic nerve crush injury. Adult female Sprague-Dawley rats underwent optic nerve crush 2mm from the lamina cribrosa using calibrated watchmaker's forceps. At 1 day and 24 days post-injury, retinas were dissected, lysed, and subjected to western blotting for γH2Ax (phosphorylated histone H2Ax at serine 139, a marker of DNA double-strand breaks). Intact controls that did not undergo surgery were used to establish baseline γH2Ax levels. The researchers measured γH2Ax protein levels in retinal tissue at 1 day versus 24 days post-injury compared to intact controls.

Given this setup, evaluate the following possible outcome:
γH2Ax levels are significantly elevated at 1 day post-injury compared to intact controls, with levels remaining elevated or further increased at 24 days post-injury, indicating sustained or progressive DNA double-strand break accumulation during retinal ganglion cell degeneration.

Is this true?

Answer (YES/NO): YES